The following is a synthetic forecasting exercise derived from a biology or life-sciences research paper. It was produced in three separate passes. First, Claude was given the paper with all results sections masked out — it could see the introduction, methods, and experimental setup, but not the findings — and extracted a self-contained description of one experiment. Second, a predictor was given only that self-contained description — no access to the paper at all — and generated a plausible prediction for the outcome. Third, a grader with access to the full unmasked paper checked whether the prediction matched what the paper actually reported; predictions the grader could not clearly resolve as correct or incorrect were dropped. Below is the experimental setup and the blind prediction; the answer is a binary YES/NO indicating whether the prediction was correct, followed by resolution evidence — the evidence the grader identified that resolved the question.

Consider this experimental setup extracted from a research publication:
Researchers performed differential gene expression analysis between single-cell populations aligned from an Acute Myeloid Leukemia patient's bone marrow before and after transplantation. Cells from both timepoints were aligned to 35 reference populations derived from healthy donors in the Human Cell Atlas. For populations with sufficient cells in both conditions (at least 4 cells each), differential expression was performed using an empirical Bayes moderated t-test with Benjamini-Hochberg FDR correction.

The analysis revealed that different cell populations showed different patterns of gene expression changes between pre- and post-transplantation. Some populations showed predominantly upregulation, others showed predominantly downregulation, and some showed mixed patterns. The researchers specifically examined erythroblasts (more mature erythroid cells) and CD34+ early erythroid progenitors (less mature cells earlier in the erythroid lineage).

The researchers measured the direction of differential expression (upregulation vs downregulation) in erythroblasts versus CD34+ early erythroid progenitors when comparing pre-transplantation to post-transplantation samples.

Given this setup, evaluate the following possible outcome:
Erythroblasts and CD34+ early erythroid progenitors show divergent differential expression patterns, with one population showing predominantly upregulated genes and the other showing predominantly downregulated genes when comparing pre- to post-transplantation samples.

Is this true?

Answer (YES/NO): YES